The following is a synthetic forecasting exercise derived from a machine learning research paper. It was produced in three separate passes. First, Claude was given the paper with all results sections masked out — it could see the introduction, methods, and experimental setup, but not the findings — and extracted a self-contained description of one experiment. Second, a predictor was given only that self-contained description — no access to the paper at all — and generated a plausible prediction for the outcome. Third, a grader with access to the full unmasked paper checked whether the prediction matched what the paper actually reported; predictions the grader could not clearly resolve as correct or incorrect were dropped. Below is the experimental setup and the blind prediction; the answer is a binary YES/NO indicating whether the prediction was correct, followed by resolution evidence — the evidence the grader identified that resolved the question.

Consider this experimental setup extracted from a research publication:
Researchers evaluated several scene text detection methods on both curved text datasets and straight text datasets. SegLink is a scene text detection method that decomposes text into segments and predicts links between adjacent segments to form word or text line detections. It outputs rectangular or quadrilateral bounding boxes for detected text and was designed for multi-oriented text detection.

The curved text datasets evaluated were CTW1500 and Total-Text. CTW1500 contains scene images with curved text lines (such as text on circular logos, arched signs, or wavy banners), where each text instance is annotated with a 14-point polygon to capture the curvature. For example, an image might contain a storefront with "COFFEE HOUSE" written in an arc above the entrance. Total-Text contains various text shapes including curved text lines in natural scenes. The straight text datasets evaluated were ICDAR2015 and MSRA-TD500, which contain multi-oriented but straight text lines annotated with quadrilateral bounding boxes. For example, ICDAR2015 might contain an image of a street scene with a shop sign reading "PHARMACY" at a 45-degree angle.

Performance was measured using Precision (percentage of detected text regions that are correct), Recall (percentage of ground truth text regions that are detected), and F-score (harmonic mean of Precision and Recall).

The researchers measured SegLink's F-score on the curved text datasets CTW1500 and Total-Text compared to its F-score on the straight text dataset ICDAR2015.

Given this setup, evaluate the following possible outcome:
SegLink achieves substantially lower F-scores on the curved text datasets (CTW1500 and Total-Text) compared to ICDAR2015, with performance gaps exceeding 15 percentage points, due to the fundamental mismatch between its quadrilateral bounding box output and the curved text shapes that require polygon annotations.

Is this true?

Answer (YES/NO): YES